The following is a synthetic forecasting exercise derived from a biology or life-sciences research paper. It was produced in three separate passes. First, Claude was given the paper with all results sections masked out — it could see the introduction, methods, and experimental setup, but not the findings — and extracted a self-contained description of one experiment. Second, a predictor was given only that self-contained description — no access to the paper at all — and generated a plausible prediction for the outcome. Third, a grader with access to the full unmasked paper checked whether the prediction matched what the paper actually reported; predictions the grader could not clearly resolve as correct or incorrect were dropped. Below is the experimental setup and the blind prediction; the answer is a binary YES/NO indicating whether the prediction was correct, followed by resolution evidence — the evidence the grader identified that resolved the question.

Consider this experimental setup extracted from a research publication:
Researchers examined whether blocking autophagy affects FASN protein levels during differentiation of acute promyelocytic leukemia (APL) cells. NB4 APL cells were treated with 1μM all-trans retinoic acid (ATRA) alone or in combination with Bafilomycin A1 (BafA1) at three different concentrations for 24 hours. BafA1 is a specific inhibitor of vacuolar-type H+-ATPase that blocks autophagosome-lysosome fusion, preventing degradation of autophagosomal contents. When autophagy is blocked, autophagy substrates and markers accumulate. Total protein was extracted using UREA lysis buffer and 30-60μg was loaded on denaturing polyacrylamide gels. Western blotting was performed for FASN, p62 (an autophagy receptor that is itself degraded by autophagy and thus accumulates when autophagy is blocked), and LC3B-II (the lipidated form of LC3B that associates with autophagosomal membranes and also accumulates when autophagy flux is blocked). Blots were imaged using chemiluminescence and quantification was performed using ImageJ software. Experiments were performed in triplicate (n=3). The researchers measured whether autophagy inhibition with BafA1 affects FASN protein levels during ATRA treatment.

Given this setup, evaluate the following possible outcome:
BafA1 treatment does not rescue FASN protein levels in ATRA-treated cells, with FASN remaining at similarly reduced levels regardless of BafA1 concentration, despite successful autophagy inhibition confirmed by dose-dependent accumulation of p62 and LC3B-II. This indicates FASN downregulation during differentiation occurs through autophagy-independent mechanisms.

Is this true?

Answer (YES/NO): NO